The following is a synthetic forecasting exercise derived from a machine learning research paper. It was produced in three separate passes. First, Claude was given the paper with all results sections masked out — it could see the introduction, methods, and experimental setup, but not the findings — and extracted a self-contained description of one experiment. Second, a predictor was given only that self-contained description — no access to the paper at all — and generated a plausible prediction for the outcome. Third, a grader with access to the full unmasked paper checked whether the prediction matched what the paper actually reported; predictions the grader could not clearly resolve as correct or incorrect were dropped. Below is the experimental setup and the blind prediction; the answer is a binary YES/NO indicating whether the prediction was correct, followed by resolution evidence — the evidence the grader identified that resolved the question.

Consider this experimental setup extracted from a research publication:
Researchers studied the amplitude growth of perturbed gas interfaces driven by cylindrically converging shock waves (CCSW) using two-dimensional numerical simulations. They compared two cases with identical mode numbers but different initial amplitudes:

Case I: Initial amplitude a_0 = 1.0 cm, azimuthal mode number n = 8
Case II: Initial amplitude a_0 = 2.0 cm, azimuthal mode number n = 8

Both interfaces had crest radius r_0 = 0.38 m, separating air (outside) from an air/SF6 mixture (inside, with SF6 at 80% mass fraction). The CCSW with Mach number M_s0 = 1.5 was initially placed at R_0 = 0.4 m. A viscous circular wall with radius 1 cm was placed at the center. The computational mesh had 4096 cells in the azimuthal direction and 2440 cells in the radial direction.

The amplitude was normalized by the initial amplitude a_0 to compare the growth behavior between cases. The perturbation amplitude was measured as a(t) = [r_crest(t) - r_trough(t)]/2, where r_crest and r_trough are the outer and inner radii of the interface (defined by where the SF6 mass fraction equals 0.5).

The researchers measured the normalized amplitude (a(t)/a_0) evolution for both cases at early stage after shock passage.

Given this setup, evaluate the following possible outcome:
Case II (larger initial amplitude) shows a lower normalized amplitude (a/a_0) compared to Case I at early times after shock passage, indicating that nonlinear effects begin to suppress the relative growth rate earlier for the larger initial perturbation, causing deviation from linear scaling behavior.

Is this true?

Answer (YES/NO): NO